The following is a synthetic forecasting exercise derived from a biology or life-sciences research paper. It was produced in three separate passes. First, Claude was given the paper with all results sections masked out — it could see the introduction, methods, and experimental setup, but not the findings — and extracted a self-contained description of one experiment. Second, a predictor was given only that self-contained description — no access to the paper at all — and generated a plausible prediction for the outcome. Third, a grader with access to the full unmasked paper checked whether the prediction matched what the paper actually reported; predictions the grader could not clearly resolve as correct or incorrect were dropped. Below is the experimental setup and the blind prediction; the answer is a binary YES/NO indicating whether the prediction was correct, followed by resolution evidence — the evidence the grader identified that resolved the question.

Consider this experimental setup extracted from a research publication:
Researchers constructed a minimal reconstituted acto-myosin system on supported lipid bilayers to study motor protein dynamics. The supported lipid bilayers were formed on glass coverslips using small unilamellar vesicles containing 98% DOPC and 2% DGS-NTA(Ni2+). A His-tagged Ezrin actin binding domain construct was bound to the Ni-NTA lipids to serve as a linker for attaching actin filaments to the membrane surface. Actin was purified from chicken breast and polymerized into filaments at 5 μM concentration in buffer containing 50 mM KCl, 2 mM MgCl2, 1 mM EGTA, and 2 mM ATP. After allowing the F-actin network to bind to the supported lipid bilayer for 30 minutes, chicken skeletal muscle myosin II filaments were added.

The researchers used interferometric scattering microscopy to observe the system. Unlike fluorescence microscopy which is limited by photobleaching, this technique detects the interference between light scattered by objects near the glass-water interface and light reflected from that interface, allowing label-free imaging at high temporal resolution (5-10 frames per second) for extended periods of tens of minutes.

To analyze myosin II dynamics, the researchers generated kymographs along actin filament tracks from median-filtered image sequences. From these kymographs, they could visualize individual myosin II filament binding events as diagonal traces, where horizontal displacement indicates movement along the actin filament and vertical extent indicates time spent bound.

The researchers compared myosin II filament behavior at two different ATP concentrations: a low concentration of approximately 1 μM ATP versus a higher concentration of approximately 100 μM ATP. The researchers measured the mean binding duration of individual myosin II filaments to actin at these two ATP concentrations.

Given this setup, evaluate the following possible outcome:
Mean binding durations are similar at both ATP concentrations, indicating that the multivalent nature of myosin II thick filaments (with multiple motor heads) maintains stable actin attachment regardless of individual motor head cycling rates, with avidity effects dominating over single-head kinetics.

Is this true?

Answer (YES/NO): NO